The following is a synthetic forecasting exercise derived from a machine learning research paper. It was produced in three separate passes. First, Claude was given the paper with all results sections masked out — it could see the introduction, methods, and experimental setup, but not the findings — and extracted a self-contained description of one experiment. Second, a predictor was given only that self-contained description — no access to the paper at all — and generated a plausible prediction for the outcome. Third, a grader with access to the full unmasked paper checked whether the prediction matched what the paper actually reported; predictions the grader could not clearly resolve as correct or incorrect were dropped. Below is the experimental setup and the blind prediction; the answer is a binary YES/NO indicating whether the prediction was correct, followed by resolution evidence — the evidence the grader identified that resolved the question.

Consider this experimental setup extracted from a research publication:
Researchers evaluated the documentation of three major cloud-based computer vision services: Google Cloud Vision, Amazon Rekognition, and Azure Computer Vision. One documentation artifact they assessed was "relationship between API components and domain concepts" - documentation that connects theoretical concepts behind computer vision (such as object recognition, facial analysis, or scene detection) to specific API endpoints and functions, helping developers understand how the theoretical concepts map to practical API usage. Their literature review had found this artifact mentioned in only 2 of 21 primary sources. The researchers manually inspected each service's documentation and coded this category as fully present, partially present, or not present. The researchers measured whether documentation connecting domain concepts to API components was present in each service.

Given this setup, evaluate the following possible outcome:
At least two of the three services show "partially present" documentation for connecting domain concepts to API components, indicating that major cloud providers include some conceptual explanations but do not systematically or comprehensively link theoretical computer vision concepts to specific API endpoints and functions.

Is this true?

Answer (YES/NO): NO